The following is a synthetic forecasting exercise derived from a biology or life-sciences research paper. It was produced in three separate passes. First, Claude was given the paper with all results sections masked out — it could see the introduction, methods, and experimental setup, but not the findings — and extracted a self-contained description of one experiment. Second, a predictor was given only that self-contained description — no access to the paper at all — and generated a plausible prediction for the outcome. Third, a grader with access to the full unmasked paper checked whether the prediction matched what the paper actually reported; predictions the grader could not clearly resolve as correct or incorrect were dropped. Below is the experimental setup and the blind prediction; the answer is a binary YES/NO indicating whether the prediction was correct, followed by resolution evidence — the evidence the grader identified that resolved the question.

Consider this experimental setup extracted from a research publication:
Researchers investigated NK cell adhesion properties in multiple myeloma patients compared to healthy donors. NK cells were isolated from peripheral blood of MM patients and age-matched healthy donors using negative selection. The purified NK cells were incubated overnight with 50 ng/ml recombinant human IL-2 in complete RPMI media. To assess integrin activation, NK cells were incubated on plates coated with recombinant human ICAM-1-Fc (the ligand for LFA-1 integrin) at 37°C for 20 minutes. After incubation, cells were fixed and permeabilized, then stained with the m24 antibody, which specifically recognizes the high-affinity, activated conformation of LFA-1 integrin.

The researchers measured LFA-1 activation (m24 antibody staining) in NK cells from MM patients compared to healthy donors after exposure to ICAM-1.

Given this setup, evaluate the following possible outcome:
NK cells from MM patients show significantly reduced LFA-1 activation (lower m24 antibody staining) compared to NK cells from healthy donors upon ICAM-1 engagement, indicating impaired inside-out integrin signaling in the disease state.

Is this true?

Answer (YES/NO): YES